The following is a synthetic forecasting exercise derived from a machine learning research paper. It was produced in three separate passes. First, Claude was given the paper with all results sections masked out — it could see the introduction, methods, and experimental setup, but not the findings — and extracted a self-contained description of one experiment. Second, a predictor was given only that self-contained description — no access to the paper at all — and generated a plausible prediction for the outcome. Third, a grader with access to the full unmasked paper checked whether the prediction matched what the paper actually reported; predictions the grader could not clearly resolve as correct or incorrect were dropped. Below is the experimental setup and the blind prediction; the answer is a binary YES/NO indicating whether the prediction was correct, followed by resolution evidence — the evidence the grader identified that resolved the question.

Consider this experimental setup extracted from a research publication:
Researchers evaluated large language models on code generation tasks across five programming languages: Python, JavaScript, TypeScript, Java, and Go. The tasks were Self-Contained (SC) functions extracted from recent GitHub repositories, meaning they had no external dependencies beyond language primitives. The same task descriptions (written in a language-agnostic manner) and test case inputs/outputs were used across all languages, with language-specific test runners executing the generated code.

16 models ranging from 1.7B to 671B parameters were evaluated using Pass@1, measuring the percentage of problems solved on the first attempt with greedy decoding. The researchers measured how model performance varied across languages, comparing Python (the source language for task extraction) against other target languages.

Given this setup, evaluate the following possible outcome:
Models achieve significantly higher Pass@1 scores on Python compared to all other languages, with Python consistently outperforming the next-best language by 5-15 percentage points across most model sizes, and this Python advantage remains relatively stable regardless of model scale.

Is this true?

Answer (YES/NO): NO